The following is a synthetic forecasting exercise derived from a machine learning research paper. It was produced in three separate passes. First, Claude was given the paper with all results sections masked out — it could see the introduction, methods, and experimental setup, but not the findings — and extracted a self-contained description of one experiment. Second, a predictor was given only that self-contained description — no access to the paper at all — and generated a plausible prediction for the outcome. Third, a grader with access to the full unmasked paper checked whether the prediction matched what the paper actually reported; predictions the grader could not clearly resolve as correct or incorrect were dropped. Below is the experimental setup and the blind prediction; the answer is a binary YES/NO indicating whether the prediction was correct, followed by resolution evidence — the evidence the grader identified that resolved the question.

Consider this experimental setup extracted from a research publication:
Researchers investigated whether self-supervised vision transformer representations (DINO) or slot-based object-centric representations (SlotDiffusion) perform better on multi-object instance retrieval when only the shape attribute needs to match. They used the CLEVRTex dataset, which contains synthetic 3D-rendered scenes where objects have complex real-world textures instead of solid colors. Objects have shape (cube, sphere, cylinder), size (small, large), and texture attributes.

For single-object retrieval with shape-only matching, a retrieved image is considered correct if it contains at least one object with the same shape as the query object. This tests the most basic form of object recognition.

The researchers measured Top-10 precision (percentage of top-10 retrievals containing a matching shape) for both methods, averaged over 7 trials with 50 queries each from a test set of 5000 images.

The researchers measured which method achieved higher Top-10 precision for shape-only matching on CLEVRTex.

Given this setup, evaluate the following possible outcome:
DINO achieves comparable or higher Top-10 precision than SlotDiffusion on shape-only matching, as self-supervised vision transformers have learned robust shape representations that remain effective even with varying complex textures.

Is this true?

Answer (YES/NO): YES